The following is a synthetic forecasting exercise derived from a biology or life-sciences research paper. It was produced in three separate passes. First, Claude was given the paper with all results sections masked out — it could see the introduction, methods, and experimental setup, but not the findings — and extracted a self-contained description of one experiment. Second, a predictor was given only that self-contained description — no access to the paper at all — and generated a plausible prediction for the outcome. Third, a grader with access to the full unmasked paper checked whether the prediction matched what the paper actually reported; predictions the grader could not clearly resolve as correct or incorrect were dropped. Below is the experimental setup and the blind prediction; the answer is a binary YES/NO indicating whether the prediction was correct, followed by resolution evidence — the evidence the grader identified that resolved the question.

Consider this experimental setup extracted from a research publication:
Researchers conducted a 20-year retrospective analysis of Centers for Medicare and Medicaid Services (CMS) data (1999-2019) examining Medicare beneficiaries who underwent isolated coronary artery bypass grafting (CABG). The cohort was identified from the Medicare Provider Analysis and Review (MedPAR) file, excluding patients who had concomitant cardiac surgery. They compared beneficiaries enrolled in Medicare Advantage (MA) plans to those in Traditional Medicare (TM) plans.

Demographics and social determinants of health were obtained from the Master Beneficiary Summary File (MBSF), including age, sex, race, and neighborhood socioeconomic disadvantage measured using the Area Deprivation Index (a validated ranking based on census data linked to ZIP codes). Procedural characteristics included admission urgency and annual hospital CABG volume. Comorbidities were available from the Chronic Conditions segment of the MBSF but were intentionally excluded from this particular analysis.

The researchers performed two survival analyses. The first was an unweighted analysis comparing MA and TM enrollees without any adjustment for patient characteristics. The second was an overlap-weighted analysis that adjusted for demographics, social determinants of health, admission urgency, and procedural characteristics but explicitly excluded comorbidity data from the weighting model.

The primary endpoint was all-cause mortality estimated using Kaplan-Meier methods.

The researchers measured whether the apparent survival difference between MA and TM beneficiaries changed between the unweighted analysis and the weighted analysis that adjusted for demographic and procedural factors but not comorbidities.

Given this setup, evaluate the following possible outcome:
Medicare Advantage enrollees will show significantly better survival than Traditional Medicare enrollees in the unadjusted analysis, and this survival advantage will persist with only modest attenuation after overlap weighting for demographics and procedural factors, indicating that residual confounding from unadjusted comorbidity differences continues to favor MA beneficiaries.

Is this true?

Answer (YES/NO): NO